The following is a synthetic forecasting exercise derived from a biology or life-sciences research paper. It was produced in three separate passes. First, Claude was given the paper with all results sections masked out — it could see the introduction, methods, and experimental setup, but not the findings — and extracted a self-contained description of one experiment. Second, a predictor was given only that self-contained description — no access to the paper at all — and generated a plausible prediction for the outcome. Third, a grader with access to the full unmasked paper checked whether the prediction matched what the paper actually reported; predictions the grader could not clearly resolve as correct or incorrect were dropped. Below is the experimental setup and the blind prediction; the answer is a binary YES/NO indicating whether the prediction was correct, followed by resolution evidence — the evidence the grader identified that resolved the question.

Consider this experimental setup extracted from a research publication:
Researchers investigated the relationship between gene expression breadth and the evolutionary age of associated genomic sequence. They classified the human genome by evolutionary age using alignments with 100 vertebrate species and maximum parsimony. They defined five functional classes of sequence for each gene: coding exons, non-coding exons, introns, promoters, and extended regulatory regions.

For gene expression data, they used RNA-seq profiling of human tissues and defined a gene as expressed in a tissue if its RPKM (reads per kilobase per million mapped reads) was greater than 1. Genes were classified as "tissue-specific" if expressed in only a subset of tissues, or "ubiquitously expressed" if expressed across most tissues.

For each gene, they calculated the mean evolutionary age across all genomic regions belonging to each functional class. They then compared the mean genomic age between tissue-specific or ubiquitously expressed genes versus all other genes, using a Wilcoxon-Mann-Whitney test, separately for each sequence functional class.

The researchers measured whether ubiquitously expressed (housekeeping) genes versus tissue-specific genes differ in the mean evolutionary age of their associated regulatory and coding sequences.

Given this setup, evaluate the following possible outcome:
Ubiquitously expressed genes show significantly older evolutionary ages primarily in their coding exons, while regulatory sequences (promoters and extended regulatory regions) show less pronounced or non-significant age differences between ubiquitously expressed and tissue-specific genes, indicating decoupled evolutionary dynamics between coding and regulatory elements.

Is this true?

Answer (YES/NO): NO